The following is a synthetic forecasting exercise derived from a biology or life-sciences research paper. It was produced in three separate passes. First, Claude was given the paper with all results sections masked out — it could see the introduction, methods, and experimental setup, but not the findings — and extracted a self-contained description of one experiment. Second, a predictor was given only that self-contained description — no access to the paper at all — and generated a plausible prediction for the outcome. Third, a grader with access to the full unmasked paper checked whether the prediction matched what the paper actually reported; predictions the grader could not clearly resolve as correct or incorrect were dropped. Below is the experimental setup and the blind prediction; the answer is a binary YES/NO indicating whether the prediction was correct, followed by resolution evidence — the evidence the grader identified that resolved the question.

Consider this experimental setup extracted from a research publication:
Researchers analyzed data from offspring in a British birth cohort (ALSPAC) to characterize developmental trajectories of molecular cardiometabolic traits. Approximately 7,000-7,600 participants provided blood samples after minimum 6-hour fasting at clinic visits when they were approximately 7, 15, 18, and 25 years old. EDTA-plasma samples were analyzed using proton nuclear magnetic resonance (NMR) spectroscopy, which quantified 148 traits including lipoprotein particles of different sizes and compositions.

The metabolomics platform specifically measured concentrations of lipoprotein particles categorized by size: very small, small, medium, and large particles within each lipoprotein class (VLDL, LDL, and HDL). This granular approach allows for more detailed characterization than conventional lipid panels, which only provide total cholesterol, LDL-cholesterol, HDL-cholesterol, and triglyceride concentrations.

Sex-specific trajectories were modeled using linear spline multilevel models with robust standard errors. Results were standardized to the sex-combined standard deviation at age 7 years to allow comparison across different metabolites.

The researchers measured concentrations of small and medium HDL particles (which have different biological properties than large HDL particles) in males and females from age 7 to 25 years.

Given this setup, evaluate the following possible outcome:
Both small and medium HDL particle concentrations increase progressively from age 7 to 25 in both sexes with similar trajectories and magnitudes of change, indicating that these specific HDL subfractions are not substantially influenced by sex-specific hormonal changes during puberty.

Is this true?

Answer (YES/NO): NO